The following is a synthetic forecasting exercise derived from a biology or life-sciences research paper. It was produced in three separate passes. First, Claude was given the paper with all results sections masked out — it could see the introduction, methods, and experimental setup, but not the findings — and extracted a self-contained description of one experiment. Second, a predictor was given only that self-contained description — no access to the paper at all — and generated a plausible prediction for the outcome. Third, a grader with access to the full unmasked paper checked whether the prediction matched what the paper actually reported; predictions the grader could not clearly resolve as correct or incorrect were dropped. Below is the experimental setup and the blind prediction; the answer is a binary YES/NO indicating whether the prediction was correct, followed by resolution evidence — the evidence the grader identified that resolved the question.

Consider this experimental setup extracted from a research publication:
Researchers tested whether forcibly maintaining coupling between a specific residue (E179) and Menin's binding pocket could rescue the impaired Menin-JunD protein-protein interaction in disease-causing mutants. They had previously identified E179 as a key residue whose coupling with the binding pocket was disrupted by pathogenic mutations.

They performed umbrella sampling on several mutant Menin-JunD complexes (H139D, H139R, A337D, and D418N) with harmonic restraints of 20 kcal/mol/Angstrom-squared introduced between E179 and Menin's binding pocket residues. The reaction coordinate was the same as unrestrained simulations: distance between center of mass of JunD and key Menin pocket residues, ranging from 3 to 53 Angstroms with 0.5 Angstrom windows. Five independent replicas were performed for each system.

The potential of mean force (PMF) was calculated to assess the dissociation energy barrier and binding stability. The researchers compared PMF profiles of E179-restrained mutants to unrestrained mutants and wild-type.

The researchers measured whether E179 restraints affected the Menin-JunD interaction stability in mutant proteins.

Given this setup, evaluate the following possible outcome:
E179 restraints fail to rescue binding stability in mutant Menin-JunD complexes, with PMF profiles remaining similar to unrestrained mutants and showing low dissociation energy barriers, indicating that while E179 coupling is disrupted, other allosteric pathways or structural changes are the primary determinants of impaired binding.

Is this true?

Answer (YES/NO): NO